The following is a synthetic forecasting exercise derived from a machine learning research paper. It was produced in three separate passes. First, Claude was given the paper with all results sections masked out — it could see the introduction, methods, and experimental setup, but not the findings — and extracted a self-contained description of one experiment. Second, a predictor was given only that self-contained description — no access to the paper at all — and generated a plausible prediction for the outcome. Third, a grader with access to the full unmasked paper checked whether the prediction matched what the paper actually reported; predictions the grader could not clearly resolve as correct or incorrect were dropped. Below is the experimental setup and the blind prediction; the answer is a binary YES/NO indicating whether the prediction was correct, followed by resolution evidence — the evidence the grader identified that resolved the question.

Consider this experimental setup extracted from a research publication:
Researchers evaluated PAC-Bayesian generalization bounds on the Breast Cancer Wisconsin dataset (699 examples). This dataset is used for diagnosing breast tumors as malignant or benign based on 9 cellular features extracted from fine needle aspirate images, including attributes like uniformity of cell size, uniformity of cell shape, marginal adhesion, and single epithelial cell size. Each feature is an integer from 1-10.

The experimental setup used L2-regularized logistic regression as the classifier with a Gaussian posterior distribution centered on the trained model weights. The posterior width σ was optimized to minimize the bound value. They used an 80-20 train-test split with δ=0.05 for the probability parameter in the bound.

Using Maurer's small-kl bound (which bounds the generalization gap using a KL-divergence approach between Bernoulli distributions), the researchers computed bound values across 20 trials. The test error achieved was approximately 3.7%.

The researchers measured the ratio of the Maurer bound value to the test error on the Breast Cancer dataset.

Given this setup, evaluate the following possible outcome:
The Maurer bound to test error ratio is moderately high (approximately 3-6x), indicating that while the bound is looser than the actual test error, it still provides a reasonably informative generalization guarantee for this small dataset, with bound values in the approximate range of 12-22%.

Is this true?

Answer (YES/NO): YES